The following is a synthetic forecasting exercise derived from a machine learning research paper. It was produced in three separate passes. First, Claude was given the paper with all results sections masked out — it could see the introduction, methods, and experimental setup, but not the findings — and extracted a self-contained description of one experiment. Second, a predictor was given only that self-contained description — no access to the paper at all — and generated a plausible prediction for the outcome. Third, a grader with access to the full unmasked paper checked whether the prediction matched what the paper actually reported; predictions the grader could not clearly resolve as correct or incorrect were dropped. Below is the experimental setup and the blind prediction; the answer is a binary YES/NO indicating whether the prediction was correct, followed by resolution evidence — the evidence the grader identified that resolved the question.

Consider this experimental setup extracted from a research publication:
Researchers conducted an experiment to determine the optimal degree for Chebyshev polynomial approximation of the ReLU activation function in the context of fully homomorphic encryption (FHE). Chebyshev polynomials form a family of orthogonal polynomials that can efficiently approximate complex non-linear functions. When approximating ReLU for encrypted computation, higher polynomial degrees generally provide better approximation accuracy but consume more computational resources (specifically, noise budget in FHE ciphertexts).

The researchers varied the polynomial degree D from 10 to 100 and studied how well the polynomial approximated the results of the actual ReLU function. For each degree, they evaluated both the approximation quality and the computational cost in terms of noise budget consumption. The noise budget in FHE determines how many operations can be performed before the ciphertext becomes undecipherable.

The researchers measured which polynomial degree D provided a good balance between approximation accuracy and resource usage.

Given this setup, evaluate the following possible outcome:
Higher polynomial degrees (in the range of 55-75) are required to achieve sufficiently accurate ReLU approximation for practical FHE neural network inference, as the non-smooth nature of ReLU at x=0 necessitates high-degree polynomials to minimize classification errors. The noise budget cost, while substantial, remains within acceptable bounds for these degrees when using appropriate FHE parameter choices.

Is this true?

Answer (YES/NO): NO